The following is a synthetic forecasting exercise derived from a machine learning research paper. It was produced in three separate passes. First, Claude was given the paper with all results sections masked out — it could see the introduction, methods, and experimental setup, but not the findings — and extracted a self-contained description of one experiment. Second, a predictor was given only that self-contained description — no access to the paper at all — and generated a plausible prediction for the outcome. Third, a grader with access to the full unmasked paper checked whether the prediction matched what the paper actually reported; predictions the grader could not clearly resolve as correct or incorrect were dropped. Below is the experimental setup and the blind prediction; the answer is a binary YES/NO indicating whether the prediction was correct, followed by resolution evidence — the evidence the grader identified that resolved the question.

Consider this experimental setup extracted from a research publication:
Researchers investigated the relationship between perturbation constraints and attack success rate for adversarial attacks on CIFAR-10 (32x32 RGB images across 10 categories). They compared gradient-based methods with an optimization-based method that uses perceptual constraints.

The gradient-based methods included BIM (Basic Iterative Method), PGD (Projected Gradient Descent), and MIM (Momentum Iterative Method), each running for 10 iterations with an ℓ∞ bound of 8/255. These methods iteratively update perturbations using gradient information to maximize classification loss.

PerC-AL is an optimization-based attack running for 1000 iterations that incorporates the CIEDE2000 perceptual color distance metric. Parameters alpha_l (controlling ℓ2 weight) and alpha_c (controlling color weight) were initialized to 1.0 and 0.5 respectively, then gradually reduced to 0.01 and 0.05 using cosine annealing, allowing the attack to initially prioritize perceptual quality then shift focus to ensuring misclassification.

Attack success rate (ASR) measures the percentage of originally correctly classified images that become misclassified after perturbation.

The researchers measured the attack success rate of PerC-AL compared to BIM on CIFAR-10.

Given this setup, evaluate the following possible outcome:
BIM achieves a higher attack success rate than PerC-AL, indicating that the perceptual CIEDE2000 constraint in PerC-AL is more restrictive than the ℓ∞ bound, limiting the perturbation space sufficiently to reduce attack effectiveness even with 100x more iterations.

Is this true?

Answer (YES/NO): YES